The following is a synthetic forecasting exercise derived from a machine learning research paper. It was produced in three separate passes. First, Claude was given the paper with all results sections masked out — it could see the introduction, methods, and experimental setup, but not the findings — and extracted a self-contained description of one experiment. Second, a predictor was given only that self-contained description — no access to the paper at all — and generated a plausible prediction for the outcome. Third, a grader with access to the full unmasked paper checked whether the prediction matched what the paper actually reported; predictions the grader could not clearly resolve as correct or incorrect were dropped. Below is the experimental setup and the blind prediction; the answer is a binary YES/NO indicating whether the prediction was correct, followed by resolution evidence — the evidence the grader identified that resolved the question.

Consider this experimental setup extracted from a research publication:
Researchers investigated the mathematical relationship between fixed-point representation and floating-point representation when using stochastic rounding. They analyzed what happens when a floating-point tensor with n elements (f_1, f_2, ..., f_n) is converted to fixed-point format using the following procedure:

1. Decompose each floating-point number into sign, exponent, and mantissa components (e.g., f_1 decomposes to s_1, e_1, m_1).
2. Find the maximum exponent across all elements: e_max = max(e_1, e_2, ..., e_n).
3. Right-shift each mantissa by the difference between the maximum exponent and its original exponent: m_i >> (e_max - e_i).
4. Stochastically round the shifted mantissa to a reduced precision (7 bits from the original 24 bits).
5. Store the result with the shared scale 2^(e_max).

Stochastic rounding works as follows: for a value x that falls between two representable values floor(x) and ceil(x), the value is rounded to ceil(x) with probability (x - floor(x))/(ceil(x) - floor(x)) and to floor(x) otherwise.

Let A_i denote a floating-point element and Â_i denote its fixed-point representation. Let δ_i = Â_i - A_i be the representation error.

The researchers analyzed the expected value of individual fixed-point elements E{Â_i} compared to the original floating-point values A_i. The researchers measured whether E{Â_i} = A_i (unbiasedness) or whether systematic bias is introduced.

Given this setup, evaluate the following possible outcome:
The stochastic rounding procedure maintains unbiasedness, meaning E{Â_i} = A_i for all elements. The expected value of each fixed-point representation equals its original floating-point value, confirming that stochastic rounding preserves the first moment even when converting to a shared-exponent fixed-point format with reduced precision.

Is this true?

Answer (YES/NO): YES